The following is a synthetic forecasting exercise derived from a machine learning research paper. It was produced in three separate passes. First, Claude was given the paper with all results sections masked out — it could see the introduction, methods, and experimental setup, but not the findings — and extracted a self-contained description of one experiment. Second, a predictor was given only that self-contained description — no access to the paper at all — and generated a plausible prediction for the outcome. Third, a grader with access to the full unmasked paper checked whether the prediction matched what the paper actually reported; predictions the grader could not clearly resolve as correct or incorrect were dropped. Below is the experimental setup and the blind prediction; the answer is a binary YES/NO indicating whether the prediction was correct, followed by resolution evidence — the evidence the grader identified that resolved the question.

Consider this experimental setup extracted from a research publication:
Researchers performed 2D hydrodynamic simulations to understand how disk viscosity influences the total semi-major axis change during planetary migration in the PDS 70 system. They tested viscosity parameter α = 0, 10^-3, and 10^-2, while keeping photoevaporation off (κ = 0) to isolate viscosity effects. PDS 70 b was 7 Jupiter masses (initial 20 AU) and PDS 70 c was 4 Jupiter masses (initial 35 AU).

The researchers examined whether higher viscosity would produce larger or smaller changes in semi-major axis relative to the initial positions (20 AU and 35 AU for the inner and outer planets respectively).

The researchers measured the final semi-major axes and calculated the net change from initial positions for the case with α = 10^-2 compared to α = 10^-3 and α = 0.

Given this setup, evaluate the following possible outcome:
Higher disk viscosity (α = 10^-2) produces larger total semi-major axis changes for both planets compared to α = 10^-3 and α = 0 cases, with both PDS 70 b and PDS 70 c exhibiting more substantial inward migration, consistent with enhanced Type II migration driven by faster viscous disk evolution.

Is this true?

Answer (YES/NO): NO